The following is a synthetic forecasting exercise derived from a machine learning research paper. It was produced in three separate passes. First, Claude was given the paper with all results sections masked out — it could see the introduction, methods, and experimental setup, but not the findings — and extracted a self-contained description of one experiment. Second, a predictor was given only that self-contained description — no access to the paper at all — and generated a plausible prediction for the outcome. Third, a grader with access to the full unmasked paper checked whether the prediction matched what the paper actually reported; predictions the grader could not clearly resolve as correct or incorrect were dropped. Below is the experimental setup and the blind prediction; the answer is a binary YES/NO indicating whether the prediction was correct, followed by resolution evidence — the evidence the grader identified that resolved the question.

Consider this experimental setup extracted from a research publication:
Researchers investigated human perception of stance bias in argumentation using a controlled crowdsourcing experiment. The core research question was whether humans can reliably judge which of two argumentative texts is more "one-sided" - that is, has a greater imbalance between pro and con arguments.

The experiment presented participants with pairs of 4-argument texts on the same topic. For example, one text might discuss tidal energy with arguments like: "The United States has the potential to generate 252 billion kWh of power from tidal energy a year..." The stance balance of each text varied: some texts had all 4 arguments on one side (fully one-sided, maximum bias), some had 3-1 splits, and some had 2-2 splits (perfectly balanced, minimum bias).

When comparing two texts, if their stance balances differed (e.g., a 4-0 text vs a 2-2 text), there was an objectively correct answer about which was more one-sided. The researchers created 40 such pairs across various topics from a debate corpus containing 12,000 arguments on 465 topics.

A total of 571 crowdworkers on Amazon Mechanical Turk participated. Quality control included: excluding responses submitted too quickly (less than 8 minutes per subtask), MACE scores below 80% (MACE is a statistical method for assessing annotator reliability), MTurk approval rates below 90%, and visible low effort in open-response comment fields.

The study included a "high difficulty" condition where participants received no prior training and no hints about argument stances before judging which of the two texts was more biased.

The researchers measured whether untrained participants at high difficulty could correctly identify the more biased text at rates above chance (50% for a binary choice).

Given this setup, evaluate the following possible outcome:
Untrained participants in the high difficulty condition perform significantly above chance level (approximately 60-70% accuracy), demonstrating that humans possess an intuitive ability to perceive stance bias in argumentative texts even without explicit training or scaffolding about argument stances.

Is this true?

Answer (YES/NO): NO